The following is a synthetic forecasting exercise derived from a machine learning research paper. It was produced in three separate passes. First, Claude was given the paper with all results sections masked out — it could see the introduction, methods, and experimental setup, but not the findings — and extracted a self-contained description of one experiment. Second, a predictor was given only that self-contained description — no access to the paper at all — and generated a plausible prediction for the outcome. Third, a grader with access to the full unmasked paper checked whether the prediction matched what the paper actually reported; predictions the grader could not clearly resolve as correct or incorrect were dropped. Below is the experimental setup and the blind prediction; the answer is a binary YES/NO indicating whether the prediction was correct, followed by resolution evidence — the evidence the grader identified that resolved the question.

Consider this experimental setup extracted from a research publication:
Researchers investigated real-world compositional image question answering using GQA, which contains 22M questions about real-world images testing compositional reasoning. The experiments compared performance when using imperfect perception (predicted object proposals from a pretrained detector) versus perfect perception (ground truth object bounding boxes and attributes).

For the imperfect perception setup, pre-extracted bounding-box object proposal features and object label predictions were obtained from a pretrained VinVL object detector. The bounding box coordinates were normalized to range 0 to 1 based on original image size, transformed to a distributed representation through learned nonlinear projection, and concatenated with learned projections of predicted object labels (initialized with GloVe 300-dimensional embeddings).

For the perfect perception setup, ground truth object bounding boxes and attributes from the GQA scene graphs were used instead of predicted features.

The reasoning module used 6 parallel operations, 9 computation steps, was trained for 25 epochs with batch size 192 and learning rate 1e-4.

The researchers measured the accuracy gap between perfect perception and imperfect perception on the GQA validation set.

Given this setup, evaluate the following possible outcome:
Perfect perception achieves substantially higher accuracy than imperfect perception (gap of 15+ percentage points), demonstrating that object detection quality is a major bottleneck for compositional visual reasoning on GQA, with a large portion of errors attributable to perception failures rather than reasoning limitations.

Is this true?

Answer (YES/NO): YES